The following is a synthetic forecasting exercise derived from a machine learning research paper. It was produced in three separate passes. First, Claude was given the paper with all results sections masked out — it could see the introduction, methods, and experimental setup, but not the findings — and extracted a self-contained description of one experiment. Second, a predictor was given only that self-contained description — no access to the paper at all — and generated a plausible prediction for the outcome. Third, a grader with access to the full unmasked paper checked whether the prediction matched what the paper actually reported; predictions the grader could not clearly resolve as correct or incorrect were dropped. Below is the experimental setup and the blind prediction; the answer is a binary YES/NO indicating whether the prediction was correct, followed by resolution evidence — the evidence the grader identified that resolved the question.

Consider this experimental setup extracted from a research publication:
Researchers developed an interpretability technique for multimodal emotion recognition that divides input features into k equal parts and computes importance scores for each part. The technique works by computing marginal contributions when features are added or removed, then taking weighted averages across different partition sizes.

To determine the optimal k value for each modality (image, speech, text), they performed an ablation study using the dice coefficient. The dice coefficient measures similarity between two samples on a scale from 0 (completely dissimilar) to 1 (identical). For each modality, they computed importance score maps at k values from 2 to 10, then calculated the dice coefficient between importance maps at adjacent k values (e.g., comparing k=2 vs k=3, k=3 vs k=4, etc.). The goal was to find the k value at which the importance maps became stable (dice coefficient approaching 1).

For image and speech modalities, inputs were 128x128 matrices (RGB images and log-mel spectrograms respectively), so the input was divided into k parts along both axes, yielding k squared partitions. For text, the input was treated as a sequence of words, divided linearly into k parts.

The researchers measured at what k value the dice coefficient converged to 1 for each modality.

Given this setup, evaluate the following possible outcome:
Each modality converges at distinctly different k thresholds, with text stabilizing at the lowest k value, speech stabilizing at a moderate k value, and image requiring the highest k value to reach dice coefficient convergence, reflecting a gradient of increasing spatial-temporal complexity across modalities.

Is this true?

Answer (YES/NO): NO